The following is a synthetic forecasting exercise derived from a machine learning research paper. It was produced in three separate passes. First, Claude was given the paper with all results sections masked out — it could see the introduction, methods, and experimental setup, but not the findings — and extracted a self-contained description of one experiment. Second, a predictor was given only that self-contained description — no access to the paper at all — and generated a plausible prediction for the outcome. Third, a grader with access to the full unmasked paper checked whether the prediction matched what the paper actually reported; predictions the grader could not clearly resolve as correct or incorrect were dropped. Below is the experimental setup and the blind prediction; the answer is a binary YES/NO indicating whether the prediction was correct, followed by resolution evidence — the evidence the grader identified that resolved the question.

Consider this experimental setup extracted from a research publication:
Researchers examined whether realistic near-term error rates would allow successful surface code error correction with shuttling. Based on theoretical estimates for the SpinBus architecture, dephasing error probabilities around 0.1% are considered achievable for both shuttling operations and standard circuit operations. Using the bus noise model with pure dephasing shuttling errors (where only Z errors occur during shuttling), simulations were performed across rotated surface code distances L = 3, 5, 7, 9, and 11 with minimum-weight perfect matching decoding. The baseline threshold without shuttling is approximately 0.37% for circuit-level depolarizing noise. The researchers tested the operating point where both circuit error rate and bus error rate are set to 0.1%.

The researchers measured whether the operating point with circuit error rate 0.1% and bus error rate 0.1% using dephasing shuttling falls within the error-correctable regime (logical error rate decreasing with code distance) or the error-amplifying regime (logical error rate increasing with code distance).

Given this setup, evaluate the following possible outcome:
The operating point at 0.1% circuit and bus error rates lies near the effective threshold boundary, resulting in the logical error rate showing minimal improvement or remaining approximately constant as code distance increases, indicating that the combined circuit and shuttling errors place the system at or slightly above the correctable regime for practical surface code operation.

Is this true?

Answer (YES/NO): NO